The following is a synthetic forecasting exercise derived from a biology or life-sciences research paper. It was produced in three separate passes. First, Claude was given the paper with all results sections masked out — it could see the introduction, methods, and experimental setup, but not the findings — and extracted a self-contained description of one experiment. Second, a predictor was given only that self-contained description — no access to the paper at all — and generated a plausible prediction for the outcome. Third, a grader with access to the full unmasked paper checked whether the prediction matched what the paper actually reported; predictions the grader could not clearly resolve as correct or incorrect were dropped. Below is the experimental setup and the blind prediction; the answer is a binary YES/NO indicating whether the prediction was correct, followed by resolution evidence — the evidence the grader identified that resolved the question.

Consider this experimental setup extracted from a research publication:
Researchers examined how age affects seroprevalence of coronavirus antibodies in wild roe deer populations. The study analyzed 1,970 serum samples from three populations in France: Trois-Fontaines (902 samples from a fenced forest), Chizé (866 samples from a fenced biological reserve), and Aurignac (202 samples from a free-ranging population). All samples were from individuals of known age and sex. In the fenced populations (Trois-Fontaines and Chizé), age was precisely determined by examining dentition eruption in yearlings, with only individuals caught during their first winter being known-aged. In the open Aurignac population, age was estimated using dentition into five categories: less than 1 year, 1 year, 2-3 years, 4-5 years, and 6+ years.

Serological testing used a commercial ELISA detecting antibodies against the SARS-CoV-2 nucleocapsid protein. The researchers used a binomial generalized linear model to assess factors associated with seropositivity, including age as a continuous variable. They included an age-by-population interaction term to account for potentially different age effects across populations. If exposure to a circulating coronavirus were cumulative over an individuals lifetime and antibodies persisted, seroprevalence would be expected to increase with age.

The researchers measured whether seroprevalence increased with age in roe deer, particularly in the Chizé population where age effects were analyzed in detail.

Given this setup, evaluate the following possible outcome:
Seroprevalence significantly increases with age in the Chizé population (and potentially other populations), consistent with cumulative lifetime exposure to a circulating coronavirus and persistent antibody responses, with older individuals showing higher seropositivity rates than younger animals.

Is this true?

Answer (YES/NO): NO